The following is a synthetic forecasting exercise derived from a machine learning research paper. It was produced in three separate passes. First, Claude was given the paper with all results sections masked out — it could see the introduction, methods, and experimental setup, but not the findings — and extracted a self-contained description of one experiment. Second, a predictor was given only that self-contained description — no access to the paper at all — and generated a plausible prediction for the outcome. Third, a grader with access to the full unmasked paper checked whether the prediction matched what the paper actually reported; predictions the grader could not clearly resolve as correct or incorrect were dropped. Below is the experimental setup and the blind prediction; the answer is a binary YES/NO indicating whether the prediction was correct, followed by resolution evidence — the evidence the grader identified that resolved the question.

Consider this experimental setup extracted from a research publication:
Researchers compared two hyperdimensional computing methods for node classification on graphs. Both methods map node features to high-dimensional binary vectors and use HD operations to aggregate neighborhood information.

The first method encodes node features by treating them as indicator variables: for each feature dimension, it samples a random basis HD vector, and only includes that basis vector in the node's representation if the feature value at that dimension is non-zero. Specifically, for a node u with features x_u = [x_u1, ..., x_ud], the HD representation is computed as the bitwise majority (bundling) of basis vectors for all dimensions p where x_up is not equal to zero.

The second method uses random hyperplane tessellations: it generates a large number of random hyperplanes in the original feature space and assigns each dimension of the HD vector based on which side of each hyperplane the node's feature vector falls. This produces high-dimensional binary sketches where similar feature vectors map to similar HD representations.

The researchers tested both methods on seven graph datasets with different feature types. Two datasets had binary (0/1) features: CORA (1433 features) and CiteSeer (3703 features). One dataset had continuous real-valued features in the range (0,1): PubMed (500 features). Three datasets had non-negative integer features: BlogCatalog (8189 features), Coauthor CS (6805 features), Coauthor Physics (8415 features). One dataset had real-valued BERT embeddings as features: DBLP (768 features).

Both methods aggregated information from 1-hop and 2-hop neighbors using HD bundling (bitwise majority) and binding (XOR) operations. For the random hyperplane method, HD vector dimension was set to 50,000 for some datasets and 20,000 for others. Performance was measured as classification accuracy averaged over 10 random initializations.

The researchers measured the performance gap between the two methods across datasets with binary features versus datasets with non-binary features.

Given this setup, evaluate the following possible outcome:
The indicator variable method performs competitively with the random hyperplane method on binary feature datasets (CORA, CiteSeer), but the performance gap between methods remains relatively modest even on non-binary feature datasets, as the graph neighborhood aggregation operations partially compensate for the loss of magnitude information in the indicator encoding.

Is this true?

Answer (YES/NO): NO